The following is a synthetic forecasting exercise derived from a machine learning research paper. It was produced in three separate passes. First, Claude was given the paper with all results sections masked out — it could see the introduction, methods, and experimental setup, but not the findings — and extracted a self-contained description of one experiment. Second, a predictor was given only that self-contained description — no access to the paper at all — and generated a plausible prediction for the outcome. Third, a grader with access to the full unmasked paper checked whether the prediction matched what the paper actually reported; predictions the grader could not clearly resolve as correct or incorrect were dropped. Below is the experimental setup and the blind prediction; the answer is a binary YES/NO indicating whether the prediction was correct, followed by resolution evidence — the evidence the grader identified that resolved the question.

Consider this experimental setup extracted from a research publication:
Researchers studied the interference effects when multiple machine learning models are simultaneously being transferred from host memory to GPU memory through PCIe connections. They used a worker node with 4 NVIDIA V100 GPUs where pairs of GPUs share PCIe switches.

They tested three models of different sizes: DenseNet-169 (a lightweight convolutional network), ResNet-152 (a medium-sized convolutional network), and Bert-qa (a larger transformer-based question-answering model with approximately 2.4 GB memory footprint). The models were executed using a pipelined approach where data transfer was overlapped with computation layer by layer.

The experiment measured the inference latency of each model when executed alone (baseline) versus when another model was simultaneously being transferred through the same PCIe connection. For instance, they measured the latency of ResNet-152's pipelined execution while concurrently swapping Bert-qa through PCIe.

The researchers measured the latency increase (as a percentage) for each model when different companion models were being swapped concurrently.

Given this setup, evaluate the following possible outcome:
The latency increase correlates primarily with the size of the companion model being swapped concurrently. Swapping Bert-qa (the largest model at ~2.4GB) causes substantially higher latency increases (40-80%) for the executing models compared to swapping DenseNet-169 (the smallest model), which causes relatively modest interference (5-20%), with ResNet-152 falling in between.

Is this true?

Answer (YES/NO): NO